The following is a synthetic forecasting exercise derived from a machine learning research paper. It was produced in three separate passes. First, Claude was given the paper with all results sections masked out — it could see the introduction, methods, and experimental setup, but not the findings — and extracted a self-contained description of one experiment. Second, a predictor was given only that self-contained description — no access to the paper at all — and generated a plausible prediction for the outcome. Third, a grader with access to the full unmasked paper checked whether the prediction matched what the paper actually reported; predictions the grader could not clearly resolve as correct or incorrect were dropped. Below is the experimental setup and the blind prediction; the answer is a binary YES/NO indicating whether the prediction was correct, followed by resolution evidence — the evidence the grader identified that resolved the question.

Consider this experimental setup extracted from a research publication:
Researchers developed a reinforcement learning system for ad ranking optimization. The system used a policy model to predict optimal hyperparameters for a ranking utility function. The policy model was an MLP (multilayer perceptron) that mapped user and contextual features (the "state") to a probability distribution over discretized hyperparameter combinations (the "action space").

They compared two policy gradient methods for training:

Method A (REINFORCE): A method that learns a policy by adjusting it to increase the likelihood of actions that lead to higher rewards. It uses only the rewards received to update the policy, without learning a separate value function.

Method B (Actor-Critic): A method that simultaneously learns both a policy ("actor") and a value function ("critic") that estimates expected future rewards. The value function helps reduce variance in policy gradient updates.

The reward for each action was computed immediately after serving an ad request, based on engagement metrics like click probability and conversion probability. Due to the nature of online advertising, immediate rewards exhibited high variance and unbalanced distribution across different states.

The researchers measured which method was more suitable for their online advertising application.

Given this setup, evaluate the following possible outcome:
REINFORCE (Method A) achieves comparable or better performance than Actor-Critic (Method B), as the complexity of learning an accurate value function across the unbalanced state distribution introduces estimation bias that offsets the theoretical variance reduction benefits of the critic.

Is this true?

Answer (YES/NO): YES